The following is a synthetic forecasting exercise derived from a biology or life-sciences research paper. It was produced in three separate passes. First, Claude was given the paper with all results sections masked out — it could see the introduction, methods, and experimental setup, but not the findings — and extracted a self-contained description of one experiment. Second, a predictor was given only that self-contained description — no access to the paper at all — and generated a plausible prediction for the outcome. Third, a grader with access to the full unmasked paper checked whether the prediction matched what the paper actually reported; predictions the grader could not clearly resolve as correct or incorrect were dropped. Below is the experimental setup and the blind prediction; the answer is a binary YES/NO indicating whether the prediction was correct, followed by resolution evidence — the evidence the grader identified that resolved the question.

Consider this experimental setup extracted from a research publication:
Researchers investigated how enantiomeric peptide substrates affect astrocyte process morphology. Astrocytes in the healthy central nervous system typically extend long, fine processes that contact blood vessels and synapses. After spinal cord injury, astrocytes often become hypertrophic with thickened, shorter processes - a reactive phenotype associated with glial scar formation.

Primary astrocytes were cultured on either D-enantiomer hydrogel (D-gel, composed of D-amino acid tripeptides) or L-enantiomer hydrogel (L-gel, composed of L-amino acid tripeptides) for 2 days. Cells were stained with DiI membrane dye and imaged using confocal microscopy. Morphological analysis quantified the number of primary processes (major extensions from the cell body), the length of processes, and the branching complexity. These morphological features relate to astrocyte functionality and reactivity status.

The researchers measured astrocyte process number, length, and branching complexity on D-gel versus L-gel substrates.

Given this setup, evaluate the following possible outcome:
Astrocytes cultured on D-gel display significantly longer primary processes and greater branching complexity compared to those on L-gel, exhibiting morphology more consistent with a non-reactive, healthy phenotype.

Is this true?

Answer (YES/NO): NO